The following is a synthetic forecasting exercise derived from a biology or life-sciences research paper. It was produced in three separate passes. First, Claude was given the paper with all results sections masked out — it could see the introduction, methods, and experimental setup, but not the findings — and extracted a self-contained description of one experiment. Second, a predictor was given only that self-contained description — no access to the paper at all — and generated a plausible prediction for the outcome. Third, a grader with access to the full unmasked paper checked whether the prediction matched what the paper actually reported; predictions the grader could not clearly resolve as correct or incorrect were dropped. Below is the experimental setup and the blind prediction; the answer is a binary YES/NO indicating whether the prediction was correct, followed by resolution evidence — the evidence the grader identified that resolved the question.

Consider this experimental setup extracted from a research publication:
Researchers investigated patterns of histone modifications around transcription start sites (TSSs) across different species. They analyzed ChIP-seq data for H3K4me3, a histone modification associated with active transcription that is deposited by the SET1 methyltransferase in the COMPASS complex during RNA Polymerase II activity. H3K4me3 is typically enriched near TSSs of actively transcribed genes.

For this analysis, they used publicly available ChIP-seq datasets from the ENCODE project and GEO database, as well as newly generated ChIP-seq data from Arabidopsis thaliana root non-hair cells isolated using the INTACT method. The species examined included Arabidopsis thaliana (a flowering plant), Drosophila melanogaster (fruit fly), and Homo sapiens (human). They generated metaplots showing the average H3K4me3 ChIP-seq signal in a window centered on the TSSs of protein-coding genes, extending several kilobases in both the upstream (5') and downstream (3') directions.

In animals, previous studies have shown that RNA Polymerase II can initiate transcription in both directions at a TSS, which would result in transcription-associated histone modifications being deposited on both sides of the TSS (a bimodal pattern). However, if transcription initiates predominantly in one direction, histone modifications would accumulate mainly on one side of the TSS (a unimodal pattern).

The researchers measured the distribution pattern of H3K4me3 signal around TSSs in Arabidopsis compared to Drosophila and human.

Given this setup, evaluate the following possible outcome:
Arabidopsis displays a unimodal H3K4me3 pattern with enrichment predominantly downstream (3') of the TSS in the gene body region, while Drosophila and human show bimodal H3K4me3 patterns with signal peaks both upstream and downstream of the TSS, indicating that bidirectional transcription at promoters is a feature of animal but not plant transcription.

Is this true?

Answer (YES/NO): YES